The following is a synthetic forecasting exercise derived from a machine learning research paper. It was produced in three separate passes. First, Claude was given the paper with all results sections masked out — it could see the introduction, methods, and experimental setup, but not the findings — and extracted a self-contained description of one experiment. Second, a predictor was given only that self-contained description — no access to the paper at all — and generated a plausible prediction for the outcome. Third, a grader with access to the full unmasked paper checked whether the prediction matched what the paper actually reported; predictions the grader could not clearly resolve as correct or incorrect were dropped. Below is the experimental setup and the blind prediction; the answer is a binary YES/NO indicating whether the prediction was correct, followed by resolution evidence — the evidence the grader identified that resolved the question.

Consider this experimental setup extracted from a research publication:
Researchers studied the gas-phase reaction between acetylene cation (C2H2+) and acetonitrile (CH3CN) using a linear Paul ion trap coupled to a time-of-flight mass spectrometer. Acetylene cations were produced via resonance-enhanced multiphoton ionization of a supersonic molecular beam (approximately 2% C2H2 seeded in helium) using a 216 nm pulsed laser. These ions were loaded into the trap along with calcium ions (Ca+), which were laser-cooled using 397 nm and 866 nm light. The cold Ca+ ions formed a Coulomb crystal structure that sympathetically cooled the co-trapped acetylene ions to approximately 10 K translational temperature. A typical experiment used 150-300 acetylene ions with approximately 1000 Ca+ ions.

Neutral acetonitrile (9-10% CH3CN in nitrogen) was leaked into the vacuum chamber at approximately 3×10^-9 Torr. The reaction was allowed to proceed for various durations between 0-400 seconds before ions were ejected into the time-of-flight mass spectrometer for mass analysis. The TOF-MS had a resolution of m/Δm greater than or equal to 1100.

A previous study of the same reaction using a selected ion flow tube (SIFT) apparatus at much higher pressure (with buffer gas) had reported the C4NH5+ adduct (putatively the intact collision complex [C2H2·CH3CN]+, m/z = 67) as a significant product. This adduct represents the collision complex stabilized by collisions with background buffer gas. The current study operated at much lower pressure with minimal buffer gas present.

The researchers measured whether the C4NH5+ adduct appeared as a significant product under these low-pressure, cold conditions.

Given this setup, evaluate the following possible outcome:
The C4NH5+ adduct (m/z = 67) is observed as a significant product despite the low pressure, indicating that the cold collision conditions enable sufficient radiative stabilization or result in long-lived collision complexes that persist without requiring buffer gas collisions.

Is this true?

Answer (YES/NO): NO